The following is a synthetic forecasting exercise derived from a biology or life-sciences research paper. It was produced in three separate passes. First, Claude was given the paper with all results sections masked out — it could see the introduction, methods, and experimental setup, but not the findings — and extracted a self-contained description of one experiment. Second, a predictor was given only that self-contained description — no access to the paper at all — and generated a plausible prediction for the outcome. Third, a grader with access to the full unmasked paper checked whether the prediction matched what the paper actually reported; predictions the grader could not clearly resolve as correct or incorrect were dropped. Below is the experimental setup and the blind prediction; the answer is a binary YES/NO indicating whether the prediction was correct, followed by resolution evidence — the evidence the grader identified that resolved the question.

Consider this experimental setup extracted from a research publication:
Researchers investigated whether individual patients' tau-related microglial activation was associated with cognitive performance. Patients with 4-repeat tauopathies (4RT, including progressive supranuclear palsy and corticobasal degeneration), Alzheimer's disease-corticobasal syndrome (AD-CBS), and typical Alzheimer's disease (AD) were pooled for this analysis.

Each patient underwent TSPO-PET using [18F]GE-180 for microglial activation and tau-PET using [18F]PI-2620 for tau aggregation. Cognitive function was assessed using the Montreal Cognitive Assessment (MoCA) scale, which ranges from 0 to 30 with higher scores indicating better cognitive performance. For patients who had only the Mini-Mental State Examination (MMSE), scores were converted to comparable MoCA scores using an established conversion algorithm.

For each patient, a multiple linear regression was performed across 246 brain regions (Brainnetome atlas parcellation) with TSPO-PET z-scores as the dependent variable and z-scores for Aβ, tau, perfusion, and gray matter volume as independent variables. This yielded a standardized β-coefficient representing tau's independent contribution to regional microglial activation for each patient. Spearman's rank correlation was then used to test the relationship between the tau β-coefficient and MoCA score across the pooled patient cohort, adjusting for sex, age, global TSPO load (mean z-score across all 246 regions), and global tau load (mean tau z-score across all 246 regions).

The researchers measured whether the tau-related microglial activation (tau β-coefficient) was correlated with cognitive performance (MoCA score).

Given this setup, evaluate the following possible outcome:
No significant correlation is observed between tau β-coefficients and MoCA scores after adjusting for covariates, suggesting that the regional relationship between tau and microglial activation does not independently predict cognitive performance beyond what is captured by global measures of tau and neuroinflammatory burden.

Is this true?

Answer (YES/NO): YES